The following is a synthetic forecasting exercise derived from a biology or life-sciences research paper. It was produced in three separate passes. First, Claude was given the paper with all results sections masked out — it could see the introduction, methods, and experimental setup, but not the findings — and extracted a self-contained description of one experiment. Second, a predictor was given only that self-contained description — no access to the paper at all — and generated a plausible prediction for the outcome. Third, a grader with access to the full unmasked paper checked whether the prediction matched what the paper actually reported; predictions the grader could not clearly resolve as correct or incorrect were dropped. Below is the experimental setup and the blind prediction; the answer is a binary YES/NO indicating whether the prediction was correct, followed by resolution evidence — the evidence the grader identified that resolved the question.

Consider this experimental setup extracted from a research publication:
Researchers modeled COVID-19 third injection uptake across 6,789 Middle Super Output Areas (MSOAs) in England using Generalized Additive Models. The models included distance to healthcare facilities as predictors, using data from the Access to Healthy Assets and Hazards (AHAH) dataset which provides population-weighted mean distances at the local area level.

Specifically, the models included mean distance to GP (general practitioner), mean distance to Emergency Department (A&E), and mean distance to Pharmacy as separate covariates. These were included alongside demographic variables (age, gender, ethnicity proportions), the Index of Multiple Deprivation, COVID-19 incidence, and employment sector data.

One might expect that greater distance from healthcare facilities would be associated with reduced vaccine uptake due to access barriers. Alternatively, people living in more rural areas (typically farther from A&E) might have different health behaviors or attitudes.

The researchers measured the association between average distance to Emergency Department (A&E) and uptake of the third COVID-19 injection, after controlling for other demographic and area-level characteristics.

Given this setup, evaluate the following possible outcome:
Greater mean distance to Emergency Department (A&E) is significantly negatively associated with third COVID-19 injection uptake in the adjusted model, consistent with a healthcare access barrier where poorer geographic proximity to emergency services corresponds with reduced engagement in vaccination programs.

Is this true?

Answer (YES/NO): NO